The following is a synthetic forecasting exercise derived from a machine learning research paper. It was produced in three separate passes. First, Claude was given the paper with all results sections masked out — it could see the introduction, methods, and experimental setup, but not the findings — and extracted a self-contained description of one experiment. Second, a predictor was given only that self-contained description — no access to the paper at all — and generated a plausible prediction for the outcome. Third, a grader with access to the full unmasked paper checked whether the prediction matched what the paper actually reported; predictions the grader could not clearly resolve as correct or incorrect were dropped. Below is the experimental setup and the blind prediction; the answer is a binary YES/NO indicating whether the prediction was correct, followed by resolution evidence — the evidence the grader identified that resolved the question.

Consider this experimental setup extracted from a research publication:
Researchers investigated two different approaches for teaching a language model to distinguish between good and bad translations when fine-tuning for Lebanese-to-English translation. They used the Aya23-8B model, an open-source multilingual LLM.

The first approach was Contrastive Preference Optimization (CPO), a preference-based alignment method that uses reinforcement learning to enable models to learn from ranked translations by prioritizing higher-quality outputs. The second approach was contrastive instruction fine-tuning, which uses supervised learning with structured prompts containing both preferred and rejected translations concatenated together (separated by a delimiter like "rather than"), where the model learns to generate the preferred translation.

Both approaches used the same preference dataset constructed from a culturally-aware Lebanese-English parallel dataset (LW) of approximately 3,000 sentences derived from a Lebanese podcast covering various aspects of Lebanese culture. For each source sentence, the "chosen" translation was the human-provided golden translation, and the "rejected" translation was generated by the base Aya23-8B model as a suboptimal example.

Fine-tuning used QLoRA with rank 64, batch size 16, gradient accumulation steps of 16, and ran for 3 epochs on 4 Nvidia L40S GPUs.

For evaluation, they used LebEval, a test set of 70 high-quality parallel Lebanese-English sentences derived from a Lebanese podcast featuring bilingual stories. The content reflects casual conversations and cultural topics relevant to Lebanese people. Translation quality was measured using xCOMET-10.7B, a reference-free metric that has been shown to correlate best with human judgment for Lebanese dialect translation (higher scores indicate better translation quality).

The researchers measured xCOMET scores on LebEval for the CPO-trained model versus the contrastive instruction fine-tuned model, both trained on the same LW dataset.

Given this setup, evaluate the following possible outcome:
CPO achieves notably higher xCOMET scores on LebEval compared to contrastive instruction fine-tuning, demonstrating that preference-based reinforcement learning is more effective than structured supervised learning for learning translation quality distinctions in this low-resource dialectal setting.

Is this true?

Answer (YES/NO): NO